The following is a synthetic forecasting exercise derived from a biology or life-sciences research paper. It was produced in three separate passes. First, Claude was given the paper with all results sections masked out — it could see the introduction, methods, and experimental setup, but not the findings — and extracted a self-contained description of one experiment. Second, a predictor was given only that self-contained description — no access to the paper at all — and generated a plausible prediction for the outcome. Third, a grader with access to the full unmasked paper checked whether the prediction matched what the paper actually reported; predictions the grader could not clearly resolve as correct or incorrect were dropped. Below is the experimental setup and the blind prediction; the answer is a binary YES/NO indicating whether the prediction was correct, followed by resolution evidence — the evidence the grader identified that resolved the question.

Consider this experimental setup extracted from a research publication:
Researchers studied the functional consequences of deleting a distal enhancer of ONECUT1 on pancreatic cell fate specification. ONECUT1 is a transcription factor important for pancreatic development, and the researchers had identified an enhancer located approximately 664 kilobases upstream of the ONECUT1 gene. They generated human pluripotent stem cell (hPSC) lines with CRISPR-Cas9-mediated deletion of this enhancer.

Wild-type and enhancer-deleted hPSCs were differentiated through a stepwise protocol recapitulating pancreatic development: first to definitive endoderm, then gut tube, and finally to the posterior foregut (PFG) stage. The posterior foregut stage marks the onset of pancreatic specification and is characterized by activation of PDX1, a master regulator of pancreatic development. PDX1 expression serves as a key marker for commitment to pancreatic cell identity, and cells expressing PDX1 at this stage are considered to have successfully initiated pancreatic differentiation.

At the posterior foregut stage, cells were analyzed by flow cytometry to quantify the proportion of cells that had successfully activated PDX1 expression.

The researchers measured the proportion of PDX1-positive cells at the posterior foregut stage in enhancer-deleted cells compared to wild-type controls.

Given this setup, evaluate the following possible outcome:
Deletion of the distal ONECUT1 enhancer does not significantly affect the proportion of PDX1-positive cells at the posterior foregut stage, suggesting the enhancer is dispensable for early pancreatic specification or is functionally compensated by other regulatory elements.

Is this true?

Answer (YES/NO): NO